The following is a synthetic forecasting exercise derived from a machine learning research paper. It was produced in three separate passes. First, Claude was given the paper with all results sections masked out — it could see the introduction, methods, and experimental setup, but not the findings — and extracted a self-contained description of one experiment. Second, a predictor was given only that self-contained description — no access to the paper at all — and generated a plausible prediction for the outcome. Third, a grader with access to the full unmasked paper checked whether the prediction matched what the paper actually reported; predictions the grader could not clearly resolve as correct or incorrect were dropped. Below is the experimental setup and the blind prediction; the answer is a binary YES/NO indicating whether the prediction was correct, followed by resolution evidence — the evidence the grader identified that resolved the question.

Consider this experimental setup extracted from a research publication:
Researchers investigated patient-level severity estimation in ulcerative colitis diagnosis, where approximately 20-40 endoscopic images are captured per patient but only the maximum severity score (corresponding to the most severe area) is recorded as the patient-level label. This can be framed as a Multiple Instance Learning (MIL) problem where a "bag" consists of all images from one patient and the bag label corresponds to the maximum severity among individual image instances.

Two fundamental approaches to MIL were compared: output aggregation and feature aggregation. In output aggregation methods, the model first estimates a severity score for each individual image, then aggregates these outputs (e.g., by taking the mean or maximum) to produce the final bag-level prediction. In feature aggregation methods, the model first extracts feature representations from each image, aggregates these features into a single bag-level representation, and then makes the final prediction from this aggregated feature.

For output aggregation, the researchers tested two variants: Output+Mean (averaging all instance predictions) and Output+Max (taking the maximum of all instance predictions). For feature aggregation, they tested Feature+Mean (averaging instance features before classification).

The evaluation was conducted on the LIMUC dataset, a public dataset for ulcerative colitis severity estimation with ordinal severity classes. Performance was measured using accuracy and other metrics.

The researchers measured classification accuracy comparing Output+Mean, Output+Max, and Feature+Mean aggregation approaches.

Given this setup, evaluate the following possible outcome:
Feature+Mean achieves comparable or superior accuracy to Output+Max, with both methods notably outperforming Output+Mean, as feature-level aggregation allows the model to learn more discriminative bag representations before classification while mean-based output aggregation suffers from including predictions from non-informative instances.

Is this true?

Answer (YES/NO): NO